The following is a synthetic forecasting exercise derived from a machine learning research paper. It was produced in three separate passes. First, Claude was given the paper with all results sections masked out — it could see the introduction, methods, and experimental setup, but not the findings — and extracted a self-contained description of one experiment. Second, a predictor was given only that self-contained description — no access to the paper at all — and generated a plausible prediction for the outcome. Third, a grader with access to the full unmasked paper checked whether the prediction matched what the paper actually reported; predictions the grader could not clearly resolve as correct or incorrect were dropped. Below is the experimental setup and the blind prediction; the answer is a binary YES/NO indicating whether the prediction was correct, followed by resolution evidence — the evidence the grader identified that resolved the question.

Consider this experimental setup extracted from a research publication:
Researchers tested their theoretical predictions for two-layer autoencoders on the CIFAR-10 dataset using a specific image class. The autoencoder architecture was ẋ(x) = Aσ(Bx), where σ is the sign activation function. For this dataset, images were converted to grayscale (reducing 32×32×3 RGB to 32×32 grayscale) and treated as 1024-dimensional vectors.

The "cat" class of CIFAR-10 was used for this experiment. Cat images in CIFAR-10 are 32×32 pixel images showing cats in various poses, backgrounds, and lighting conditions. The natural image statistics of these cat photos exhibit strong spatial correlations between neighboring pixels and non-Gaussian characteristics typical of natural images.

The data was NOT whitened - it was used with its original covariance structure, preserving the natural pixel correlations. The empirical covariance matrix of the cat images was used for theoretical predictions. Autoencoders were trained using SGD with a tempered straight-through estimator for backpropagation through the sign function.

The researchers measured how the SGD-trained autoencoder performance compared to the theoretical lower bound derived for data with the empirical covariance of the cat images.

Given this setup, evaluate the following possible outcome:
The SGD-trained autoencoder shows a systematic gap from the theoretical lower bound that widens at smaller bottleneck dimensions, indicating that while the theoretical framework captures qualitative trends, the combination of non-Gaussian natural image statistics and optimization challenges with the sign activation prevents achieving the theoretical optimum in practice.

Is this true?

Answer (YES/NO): NO